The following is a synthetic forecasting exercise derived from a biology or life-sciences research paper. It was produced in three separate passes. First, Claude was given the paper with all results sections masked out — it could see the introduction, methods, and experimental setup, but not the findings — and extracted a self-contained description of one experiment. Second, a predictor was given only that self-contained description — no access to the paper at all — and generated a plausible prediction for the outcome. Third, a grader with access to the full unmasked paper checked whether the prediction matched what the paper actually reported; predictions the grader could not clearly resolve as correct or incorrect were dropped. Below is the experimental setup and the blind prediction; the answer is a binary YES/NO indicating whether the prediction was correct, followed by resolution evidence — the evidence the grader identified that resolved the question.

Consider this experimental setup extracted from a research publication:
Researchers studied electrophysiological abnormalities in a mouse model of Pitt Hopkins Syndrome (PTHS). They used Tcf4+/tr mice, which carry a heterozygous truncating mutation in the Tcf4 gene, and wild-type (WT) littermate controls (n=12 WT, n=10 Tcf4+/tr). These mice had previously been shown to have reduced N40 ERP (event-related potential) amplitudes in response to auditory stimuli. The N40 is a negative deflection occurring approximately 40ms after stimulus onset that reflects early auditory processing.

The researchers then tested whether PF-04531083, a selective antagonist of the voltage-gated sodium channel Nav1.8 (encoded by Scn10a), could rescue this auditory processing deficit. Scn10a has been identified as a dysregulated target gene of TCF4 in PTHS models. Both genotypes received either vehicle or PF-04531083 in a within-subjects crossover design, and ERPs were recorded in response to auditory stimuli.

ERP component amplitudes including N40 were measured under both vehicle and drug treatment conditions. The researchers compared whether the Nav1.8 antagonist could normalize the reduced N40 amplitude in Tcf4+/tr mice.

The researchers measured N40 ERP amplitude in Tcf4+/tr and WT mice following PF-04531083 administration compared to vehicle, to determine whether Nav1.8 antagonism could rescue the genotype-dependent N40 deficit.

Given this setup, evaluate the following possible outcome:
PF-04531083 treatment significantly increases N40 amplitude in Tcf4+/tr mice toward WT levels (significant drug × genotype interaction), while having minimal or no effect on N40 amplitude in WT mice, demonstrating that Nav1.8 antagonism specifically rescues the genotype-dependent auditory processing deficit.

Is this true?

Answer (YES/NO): NO